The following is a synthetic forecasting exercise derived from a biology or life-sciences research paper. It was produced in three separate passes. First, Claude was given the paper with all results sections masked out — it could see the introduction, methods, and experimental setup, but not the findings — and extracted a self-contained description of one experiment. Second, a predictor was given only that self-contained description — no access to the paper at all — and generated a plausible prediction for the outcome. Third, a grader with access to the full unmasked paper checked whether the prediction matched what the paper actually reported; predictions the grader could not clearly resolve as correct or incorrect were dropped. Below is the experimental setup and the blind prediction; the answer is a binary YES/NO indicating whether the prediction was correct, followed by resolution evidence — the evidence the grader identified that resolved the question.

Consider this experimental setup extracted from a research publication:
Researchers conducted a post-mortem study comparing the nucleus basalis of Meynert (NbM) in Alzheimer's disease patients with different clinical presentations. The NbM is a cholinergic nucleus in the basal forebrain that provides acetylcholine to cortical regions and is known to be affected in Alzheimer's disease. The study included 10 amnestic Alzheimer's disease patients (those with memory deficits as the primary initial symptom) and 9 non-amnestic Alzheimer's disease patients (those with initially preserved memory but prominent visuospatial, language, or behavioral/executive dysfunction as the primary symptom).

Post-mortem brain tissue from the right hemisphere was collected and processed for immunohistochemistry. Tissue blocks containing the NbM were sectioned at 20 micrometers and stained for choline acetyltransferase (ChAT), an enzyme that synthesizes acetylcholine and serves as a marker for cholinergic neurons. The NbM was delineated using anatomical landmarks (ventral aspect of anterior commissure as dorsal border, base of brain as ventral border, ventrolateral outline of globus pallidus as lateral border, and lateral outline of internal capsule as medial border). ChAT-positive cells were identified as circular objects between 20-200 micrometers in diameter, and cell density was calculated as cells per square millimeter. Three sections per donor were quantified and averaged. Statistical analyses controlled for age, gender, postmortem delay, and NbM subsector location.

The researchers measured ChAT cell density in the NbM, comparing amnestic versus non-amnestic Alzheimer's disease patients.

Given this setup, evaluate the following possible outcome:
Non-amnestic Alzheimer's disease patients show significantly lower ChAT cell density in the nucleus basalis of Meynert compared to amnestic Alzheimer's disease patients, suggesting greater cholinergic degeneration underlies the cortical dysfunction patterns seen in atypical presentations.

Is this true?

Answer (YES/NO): NO